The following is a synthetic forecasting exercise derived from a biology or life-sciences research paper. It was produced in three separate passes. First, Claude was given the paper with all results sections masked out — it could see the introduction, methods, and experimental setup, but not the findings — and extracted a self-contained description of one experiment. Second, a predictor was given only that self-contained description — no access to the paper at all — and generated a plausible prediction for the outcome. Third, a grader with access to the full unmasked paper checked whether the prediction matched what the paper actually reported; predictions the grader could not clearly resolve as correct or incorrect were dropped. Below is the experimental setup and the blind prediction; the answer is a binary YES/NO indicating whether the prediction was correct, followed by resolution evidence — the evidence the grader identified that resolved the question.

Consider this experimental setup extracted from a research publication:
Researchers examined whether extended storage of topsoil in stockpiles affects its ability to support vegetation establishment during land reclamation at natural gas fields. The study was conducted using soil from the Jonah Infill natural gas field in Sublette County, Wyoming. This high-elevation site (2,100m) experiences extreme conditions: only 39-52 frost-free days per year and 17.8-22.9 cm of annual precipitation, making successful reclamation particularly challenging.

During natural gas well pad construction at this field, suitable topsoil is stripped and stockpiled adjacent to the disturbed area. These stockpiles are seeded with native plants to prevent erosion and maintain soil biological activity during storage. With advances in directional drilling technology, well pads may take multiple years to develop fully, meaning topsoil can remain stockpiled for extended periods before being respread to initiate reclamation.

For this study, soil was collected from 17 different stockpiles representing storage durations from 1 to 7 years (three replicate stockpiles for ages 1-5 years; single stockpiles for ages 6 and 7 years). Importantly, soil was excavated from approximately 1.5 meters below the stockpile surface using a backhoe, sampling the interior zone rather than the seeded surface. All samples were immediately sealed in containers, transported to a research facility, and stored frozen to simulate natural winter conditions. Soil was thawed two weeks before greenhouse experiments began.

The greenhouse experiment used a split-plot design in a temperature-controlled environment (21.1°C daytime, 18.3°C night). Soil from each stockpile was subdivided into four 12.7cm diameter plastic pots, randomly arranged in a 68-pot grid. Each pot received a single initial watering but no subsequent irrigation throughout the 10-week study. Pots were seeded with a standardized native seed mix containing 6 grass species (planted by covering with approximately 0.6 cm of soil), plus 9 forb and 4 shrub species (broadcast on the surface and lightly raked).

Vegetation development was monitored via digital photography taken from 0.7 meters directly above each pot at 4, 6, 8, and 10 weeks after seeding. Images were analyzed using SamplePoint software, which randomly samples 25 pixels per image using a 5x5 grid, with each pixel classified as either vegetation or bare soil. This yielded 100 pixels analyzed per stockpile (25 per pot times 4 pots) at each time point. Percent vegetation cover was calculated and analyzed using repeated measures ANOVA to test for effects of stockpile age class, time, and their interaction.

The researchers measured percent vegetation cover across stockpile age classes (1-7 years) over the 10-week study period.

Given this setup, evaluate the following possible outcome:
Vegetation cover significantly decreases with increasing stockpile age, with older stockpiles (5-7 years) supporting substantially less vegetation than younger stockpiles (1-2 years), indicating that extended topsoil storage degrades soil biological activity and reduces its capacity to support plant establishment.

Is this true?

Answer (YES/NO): NO